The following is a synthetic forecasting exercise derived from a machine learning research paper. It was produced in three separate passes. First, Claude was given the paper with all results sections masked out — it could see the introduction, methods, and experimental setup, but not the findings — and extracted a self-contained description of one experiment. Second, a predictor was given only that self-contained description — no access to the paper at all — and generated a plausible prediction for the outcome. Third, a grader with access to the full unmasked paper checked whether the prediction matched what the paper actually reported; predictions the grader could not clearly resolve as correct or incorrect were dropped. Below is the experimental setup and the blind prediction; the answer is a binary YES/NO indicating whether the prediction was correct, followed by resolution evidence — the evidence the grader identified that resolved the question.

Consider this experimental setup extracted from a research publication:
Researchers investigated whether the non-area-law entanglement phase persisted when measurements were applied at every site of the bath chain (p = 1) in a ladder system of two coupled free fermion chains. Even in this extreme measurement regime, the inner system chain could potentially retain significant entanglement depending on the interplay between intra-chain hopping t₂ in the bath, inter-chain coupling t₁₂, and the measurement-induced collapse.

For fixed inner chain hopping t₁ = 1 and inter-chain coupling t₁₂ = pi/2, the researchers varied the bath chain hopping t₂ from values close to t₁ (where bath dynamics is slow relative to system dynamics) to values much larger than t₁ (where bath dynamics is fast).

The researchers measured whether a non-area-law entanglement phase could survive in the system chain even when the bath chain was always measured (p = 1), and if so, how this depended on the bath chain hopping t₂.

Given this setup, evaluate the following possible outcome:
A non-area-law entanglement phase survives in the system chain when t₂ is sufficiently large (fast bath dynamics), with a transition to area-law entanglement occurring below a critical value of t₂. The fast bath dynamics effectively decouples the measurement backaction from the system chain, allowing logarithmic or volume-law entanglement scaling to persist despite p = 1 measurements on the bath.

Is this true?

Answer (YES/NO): YES